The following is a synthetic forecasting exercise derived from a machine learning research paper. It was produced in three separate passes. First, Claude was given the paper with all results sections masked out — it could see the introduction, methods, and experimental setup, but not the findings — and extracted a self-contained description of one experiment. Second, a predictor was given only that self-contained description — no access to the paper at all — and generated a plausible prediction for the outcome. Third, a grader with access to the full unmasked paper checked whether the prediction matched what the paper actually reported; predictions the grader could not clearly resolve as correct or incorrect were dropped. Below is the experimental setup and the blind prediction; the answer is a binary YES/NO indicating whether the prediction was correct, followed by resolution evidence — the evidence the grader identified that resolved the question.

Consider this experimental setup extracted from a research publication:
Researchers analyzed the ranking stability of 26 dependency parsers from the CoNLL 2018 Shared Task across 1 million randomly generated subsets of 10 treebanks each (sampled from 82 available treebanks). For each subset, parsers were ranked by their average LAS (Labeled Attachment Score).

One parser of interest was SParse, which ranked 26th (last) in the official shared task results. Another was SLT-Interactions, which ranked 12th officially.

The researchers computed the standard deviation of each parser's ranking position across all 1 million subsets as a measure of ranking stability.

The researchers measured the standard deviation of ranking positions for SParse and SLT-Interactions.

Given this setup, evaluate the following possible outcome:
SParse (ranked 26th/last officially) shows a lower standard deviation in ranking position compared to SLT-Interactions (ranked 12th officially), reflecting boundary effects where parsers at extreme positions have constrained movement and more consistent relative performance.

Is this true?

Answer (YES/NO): YES